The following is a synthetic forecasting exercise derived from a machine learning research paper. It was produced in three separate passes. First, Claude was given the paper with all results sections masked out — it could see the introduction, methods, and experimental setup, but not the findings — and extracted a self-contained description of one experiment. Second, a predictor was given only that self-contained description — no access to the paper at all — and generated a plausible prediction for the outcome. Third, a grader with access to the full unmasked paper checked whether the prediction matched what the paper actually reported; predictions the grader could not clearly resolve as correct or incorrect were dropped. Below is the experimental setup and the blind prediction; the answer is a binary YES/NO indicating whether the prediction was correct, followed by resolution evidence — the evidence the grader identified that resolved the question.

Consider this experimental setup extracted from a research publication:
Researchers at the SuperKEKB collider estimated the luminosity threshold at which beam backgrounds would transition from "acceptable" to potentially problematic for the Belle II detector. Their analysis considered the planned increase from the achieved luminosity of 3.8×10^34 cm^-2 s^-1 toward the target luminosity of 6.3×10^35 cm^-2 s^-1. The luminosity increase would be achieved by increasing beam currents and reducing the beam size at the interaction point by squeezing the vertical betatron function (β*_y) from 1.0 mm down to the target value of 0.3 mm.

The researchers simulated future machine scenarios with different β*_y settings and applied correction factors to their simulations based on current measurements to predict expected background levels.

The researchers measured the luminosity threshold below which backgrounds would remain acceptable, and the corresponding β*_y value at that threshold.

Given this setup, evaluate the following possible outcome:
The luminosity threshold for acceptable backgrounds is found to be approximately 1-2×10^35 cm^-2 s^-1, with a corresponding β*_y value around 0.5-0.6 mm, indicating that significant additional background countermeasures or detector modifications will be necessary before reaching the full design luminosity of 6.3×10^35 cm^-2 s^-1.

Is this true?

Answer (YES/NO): NO